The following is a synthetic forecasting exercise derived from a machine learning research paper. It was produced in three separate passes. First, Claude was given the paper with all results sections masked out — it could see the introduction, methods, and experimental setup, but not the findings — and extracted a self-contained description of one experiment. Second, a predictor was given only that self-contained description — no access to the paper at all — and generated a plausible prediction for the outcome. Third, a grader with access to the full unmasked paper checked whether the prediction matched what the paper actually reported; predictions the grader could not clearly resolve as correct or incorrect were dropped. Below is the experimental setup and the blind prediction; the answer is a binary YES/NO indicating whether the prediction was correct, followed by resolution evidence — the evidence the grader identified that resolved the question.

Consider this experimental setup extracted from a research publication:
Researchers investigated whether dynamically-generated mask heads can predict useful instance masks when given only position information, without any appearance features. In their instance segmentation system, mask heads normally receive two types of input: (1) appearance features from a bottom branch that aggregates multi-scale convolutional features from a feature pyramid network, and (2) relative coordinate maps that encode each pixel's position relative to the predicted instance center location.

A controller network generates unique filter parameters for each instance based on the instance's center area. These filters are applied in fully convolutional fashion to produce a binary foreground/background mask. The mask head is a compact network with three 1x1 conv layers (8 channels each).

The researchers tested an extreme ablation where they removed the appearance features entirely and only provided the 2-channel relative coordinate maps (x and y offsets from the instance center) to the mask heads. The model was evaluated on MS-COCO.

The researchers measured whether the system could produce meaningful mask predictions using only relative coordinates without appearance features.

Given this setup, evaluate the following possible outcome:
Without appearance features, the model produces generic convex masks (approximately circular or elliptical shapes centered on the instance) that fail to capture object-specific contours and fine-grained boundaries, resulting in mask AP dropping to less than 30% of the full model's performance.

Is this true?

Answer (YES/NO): NO